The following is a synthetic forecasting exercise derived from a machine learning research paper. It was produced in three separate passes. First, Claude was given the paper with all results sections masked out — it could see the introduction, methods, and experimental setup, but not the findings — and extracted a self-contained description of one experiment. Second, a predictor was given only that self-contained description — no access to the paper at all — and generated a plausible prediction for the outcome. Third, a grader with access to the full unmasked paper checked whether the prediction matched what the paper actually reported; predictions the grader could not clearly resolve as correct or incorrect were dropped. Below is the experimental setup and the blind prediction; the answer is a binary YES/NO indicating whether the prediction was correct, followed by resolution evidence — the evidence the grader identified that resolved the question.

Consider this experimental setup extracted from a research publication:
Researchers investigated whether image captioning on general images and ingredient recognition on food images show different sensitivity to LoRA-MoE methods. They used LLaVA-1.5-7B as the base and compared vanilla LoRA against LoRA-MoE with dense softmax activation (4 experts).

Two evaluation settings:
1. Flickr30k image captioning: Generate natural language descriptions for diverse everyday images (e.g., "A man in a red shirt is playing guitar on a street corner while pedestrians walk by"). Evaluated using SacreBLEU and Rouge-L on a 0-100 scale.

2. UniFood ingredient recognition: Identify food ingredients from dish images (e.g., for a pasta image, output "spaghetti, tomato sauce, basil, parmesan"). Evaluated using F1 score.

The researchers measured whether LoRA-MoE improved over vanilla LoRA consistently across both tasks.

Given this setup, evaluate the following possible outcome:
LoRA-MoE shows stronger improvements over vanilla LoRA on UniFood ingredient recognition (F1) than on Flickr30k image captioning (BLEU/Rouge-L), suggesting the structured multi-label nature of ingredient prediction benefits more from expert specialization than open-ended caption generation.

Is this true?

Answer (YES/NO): NO